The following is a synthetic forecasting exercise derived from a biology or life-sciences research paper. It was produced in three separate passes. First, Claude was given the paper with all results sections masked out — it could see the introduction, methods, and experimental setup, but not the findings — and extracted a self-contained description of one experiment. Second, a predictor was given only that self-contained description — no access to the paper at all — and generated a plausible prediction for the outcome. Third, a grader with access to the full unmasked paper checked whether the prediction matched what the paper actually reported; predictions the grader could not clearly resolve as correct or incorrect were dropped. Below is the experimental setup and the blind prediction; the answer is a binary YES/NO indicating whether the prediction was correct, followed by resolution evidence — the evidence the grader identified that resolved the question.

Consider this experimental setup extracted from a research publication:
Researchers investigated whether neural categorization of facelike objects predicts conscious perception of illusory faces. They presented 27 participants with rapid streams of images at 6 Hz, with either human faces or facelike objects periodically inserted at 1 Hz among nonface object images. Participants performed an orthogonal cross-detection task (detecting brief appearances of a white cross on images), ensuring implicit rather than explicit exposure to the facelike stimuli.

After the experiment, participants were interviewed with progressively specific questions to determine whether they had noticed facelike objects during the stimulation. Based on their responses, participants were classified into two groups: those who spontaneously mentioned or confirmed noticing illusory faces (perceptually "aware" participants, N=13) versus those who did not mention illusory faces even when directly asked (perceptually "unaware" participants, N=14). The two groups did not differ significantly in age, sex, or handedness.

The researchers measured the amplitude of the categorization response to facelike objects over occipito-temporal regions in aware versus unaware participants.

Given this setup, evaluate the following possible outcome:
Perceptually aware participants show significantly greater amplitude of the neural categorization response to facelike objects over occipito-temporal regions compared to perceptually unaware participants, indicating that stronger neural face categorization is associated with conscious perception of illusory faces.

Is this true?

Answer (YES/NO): YES